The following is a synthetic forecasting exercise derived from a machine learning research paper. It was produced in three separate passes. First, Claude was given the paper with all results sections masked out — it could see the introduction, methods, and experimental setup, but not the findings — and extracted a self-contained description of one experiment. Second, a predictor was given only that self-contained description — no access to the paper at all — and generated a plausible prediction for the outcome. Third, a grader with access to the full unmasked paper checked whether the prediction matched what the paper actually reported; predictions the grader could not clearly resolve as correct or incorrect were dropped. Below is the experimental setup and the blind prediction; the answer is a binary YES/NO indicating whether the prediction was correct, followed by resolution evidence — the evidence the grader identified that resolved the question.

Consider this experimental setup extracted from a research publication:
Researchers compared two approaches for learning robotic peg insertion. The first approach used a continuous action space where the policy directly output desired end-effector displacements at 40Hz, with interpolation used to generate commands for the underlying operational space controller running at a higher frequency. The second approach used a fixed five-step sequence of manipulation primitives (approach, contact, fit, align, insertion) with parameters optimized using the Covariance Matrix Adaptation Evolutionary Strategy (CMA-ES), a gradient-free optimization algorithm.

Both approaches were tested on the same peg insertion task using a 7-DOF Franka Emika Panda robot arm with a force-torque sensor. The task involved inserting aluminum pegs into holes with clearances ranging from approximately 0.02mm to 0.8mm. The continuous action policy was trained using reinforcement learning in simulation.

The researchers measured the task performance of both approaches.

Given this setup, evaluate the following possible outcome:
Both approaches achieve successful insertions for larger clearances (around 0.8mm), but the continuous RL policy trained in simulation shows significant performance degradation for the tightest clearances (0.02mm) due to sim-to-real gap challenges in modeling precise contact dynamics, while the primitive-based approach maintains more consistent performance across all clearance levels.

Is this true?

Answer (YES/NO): NO